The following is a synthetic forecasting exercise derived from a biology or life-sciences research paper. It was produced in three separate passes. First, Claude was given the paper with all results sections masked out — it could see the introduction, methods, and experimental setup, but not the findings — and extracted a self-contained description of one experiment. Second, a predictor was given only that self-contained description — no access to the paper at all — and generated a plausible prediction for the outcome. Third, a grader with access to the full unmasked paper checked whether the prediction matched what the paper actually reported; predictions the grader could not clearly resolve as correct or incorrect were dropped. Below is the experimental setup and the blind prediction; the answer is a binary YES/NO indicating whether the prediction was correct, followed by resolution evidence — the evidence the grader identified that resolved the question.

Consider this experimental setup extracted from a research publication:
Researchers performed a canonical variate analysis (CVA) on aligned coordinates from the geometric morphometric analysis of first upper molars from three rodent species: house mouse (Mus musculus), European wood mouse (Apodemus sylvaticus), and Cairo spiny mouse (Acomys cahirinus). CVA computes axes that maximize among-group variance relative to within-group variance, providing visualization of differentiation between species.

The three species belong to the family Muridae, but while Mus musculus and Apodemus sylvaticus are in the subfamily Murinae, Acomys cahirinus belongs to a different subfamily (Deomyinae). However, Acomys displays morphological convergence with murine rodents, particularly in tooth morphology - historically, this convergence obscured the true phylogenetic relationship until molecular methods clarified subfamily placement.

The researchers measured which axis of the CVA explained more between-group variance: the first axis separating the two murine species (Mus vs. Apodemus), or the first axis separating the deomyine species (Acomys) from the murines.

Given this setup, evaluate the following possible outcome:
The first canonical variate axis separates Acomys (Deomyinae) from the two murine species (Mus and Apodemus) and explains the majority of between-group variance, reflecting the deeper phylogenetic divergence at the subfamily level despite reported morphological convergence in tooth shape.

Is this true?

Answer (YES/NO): NO